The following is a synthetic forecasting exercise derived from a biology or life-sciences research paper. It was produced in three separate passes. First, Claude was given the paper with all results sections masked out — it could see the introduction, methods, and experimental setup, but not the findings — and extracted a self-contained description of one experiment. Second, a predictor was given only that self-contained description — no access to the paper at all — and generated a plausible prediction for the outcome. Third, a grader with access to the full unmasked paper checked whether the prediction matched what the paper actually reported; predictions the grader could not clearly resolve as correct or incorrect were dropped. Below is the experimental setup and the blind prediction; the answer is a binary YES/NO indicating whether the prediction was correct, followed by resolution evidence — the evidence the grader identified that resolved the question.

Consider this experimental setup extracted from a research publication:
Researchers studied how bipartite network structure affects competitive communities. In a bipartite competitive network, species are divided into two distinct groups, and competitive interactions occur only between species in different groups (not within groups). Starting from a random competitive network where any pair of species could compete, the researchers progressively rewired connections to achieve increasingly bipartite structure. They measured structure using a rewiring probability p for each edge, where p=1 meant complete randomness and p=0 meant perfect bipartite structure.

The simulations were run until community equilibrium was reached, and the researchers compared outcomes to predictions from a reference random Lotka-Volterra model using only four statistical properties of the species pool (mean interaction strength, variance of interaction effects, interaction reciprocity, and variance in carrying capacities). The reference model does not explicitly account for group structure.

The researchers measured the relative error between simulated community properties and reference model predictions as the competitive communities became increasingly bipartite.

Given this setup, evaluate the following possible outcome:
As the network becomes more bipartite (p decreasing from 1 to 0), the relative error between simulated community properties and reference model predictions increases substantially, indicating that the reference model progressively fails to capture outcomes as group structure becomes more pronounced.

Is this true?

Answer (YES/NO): YES